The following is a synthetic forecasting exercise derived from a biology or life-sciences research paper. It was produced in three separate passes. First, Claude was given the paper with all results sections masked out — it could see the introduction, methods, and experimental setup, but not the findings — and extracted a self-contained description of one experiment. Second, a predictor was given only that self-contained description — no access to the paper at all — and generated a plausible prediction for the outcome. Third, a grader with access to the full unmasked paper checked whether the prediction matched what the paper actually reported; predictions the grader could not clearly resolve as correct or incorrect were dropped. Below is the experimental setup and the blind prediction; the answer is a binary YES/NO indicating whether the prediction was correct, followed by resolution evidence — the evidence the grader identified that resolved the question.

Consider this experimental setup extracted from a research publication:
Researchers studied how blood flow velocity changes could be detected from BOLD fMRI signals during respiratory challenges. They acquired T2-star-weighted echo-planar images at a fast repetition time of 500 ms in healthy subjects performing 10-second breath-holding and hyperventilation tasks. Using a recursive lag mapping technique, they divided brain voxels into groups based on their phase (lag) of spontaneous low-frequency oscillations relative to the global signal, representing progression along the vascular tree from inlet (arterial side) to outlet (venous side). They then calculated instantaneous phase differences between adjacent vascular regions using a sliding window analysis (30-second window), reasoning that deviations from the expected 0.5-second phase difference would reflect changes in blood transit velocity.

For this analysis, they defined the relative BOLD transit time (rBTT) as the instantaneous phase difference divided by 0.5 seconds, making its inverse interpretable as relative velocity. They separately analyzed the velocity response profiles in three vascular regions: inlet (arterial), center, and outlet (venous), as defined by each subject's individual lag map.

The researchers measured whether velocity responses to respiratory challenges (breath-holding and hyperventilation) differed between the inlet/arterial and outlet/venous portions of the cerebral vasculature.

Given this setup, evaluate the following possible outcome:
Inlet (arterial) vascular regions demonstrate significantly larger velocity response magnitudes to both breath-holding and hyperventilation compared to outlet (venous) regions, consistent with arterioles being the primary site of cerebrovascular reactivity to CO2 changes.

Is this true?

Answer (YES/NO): YES